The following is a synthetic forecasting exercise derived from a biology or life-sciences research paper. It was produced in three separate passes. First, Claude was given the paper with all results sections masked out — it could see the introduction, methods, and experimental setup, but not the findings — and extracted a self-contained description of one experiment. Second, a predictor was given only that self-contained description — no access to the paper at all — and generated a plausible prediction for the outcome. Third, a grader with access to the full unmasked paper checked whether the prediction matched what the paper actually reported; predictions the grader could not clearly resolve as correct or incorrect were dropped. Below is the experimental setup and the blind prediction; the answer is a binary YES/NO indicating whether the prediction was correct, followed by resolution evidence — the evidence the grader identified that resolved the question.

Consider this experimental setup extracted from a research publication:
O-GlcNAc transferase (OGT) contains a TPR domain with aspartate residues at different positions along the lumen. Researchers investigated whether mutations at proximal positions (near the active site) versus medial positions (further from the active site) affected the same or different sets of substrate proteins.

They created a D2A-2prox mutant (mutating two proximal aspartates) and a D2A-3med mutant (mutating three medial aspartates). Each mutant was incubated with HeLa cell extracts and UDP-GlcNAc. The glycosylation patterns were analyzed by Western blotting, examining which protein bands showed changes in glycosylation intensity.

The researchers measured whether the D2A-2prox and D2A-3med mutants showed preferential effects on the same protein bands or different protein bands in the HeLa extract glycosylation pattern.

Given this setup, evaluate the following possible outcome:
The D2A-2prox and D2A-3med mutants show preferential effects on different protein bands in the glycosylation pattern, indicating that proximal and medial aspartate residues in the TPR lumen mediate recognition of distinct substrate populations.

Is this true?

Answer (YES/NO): YES